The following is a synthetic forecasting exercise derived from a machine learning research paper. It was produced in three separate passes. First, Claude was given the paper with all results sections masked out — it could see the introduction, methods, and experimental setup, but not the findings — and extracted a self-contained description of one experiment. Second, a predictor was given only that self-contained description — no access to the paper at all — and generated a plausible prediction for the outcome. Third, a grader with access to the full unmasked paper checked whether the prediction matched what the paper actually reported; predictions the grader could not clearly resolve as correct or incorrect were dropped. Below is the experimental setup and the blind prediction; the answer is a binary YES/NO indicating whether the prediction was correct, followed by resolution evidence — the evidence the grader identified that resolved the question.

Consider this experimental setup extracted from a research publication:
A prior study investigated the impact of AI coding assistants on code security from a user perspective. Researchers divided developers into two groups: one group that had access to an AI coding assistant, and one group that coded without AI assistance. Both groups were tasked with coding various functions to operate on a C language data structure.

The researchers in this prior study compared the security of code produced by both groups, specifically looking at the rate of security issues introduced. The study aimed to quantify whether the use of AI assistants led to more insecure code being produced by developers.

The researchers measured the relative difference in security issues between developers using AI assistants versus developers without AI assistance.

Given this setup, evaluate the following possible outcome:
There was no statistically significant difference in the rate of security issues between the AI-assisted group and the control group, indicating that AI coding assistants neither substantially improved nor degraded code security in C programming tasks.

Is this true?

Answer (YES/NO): NO